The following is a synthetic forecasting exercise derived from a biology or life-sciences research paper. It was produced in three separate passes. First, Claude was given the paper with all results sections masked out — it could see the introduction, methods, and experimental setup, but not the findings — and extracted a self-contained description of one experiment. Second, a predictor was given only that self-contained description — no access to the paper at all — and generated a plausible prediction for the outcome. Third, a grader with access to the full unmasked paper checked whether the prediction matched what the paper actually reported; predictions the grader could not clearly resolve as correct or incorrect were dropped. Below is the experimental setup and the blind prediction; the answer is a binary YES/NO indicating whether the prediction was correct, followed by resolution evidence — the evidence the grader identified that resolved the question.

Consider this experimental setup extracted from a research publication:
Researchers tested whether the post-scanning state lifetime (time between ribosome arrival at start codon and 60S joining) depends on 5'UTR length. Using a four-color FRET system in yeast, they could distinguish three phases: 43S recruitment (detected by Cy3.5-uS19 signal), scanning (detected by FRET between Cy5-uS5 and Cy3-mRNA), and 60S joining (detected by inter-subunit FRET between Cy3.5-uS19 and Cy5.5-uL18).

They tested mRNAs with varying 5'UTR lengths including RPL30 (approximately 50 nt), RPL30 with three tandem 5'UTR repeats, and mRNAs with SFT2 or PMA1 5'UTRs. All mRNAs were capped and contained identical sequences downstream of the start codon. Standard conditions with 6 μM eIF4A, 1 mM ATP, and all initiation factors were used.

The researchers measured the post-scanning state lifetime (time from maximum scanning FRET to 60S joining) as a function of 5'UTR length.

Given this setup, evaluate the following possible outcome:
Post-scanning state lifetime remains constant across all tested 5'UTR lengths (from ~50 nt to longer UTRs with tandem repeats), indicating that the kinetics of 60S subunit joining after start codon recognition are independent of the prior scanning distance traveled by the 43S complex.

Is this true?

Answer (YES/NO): YES